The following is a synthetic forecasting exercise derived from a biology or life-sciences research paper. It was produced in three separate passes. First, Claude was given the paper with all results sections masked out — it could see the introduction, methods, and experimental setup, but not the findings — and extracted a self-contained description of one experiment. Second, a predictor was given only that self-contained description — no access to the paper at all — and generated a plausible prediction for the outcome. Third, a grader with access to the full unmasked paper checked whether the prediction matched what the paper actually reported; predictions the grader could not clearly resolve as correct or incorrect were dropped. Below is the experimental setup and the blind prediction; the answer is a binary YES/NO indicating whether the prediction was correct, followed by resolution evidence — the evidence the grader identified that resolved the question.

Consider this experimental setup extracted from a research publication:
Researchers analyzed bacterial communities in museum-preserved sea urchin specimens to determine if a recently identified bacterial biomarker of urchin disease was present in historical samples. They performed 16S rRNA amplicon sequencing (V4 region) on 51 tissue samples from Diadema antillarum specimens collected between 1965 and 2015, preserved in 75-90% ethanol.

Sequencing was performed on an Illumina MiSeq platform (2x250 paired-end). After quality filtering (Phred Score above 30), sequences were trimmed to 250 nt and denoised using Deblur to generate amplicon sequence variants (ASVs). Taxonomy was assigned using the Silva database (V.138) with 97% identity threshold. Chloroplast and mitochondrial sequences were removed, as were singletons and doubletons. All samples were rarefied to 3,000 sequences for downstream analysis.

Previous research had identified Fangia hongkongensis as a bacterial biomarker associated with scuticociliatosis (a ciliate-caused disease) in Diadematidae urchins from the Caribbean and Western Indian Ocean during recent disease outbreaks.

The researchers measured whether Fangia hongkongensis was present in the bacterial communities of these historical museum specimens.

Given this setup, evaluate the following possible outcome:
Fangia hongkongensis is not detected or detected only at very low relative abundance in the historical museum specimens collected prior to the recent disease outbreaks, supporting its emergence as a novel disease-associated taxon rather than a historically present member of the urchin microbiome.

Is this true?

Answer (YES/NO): YES